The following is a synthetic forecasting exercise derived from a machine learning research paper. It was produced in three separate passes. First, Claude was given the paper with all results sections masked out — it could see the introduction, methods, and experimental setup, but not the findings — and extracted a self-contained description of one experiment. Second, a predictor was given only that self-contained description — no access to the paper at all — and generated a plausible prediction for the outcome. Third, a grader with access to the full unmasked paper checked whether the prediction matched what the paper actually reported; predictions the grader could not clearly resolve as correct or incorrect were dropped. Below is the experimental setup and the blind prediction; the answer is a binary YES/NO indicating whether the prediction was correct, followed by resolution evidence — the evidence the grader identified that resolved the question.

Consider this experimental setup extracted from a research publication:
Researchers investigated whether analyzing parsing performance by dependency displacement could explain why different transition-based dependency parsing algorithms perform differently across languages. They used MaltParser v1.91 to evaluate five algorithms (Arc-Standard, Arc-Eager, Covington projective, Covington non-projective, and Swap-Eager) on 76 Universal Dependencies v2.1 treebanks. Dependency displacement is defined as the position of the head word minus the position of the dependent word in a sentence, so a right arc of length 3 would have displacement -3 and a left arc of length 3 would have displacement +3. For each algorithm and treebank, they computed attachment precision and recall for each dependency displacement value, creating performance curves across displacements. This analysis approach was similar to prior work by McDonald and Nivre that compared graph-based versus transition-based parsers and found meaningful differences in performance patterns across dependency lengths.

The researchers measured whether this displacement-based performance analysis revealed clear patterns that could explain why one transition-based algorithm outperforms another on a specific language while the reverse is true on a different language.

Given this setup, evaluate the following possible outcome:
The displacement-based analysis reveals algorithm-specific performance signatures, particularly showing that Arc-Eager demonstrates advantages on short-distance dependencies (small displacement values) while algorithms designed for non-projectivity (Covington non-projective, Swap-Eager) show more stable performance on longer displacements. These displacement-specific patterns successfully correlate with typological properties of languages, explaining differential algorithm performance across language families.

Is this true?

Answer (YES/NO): NO